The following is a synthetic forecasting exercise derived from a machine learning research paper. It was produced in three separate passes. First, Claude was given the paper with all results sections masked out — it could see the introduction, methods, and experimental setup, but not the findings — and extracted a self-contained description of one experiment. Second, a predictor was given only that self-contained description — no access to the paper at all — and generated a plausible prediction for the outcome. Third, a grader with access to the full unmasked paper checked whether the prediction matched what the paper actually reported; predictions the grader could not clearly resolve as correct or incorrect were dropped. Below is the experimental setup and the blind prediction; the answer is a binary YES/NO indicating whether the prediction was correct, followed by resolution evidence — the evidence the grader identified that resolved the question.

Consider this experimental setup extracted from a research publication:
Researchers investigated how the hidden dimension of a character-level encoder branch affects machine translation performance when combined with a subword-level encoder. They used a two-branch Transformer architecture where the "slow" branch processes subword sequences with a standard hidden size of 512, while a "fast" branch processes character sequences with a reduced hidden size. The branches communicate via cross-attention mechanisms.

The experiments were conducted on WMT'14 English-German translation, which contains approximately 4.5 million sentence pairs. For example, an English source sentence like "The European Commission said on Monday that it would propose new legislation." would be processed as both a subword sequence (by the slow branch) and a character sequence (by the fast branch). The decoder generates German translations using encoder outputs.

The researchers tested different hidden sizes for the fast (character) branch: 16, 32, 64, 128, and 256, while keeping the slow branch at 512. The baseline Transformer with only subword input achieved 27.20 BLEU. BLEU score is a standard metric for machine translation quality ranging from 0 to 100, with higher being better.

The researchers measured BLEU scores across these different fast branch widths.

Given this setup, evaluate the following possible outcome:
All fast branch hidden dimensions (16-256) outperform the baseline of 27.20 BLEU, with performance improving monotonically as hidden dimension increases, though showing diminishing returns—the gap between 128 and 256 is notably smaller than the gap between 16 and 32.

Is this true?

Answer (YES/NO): NO